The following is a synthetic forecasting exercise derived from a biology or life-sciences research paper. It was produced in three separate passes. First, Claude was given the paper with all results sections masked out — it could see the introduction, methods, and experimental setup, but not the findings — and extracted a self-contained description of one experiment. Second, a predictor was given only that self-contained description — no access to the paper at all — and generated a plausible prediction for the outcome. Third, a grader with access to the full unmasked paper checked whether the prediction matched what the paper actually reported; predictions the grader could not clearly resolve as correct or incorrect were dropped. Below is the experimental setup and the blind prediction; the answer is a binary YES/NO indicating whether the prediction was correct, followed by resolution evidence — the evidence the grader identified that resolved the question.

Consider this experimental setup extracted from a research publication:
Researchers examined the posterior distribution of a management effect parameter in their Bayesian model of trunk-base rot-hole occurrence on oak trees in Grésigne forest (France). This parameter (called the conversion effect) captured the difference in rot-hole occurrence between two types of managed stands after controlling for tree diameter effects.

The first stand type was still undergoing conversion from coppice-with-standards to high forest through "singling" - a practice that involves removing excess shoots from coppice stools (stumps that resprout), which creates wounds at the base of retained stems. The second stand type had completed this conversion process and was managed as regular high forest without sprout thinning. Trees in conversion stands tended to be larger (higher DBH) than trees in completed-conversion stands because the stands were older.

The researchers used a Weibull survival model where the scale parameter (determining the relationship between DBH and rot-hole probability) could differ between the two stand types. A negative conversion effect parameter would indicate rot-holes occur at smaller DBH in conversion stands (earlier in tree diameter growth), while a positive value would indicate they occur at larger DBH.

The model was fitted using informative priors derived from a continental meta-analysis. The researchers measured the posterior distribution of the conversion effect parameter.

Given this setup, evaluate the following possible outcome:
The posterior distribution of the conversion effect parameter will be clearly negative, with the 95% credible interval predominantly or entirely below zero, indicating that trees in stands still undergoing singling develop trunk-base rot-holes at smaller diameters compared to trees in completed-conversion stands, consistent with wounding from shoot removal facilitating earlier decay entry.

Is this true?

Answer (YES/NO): YES